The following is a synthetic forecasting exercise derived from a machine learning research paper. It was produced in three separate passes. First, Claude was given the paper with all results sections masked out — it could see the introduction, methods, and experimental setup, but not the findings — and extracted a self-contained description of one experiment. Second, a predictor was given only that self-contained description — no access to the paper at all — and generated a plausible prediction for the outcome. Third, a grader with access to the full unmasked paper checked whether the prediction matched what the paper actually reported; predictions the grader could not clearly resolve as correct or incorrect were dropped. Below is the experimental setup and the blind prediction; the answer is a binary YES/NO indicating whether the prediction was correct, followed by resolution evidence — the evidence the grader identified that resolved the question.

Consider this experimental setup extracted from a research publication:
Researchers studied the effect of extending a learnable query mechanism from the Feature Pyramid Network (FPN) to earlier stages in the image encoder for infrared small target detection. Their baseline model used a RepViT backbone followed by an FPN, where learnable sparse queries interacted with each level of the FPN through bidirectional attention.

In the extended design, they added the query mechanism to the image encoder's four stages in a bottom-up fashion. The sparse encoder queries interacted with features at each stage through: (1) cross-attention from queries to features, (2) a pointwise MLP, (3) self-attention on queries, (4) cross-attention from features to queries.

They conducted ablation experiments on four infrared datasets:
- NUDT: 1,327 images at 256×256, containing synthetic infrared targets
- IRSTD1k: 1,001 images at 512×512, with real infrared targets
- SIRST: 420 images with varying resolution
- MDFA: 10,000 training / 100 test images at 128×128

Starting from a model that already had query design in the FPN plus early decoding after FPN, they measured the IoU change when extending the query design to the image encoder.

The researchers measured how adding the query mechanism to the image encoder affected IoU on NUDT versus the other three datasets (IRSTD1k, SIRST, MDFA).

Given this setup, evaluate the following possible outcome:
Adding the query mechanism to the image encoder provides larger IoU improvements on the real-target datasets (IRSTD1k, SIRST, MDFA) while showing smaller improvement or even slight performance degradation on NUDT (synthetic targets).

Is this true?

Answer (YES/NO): NO